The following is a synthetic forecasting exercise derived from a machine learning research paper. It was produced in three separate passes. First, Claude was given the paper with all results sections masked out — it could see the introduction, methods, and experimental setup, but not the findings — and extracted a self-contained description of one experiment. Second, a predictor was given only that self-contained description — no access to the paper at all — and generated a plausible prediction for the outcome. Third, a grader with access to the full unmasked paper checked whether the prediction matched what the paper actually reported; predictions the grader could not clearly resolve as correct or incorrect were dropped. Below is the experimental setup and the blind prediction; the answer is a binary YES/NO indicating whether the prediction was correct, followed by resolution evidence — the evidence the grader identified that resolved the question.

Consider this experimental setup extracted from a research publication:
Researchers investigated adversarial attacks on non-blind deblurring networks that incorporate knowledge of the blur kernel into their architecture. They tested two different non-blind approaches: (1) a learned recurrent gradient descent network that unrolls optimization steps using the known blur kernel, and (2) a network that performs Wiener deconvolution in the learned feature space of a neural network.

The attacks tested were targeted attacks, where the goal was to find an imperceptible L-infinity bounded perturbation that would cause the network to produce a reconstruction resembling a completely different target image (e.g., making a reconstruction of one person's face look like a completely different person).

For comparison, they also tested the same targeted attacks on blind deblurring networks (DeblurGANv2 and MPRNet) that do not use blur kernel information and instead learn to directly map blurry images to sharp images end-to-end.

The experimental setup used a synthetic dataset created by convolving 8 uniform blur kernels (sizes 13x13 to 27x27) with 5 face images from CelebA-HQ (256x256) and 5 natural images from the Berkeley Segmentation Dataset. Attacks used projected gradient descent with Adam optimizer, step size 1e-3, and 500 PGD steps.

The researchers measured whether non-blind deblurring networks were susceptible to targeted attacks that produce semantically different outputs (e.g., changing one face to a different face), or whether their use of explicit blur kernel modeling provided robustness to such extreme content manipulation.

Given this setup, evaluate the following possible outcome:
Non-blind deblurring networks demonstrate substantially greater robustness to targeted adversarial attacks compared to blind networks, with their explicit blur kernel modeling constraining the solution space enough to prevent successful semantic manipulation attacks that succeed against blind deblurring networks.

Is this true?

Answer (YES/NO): YES